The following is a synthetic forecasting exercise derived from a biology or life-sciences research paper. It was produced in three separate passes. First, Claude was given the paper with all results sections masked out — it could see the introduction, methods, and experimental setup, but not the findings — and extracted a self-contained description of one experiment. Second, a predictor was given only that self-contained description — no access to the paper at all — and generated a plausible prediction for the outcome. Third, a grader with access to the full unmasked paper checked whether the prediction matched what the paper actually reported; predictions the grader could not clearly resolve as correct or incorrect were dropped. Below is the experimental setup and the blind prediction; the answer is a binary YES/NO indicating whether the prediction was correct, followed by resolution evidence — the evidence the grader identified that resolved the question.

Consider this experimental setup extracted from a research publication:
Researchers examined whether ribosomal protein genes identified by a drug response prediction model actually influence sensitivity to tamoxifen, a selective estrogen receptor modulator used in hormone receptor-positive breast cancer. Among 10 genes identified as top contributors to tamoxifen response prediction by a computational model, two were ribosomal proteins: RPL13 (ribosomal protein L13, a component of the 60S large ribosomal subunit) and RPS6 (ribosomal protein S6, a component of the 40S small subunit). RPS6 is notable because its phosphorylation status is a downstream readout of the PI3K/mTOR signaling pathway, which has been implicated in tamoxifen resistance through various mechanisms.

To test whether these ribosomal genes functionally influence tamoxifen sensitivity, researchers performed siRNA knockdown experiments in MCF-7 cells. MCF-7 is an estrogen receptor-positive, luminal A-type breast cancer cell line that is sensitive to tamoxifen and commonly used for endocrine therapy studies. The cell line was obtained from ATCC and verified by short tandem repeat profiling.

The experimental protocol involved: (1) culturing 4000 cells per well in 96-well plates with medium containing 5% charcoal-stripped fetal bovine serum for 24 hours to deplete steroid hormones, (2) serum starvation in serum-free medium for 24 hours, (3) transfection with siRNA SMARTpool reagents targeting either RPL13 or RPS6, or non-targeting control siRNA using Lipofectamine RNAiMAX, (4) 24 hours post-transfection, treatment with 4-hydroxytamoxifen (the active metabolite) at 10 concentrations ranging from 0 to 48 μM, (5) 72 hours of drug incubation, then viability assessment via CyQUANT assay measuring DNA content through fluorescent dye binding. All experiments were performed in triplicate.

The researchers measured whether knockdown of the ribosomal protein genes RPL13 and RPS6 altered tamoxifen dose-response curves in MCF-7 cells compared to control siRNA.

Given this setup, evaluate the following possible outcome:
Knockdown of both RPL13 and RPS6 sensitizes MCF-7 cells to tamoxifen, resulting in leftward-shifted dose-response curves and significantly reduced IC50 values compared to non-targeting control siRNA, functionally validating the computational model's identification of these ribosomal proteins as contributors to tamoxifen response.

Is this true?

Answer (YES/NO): NO